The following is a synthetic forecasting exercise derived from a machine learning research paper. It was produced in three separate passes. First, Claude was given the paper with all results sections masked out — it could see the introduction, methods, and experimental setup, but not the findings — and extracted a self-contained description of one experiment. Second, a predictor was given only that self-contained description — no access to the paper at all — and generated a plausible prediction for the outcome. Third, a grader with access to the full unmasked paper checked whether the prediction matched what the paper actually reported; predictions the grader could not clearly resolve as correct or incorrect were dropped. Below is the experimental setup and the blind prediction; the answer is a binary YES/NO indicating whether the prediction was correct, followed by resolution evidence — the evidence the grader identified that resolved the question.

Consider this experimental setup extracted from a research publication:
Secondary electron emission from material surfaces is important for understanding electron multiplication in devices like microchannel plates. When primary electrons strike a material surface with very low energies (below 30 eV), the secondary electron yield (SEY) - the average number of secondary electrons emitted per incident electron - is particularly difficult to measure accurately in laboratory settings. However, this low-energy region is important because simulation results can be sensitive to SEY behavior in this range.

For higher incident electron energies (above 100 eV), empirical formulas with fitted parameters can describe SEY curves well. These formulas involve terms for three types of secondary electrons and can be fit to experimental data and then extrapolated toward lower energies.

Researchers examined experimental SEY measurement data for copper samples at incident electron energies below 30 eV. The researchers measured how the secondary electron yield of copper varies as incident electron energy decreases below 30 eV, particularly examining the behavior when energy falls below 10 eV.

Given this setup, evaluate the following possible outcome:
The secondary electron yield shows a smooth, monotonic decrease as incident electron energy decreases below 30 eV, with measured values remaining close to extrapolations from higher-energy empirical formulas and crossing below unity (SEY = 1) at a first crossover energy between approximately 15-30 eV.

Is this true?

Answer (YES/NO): NO